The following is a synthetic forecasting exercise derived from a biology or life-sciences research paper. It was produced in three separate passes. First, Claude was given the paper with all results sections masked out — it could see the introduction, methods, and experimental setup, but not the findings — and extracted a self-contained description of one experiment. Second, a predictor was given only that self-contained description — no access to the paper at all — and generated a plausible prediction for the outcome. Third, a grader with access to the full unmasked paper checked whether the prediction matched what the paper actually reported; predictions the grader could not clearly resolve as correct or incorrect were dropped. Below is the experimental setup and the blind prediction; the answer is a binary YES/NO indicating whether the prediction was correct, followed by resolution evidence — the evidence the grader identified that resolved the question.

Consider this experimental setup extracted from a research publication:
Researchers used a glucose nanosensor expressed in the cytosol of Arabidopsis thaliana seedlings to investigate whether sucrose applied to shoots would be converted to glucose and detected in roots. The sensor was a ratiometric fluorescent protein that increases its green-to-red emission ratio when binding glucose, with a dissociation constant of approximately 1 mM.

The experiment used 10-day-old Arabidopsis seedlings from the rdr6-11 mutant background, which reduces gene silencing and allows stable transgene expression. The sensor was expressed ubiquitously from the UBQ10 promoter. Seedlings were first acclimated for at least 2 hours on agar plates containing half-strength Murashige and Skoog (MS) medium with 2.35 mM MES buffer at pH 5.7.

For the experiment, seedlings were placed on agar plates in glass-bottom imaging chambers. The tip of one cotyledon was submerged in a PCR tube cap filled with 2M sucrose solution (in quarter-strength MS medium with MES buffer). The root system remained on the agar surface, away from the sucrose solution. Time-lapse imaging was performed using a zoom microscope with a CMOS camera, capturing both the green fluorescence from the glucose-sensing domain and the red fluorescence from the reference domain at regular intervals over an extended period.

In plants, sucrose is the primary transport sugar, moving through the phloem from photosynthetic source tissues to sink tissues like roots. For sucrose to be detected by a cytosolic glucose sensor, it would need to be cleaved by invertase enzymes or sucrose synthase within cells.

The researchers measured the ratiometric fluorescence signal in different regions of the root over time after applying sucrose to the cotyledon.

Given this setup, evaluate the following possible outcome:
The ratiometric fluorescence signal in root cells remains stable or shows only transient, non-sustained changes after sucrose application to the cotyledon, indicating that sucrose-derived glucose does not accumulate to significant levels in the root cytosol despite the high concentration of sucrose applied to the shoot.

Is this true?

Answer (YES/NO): NO